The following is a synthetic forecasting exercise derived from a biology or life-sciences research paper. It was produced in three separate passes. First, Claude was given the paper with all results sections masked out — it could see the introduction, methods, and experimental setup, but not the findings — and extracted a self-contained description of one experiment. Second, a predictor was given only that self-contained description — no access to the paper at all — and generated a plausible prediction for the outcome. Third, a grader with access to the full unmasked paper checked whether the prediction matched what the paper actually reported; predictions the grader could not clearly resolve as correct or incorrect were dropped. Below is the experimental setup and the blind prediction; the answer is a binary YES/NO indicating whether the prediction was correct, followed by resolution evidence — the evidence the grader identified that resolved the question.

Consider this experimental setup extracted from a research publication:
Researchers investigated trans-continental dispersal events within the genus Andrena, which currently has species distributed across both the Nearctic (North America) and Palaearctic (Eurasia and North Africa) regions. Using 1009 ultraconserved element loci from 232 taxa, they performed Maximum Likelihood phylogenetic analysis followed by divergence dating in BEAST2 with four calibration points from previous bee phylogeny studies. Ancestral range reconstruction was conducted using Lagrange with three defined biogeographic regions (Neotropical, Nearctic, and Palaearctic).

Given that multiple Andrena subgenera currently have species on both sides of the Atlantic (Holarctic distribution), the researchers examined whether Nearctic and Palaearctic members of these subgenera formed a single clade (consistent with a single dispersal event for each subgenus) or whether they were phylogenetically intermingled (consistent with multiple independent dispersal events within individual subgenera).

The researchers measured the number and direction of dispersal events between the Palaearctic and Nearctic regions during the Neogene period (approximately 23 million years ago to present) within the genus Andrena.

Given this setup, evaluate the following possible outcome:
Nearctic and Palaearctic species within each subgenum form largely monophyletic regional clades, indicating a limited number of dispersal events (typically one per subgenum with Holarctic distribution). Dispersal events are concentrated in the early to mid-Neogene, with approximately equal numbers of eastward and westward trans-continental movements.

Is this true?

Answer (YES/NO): NO